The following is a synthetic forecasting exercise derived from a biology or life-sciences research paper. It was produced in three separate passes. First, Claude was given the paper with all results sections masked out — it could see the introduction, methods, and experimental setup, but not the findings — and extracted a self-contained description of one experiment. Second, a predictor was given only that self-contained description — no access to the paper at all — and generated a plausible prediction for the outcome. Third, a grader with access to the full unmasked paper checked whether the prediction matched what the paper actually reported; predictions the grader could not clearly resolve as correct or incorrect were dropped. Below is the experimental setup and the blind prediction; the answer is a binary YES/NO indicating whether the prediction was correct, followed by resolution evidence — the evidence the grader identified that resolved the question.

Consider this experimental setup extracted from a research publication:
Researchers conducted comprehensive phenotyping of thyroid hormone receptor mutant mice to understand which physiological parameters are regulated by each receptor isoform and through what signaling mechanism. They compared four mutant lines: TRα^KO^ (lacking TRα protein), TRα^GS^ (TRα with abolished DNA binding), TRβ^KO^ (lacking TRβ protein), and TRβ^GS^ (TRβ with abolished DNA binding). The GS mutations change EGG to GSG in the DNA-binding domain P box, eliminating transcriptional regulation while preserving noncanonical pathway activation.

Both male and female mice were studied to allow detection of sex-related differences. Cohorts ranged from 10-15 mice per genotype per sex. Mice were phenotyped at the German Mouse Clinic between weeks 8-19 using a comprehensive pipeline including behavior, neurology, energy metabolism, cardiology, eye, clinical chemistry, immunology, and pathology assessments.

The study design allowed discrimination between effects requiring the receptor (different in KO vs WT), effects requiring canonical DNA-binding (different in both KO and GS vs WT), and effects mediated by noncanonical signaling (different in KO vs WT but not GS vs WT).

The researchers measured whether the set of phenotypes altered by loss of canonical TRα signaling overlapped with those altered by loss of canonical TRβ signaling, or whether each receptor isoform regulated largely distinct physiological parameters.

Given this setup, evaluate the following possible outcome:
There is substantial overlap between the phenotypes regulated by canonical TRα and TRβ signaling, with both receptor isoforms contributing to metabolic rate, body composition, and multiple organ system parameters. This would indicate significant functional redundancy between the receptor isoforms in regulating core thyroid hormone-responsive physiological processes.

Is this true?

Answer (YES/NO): NO